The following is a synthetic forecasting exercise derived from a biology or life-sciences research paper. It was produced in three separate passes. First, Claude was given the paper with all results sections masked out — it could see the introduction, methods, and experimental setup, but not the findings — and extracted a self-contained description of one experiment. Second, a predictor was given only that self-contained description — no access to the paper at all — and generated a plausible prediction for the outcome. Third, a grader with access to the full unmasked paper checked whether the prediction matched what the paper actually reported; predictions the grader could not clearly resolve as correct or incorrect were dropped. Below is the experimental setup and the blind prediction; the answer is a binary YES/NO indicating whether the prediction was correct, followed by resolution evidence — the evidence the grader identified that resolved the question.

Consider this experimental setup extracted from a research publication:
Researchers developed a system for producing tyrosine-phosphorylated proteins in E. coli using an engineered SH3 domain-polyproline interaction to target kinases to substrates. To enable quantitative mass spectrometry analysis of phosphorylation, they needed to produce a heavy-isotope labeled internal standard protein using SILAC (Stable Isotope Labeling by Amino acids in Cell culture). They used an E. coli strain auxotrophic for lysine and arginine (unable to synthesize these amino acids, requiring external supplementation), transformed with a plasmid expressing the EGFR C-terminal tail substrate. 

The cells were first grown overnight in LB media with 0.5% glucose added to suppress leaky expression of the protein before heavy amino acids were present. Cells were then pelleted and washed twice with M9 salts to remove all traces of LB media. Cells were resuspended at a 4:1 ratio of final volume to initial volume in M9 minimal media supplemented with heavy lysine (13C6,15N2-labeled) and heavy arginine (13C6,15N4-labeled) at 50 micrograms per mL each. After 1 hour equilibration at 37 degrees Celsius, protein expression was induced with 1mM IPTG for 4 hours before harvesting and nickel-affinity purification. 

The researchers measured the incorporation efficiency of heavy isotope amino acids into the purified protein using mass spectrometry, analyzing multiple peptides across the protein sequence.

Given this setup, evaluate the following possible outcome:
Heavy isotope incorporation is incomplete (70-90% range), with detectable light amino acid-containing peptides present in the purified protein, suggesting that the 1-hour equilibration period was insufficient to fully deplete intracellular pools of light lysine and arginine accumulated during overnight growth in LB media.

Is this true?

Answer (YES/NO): NO